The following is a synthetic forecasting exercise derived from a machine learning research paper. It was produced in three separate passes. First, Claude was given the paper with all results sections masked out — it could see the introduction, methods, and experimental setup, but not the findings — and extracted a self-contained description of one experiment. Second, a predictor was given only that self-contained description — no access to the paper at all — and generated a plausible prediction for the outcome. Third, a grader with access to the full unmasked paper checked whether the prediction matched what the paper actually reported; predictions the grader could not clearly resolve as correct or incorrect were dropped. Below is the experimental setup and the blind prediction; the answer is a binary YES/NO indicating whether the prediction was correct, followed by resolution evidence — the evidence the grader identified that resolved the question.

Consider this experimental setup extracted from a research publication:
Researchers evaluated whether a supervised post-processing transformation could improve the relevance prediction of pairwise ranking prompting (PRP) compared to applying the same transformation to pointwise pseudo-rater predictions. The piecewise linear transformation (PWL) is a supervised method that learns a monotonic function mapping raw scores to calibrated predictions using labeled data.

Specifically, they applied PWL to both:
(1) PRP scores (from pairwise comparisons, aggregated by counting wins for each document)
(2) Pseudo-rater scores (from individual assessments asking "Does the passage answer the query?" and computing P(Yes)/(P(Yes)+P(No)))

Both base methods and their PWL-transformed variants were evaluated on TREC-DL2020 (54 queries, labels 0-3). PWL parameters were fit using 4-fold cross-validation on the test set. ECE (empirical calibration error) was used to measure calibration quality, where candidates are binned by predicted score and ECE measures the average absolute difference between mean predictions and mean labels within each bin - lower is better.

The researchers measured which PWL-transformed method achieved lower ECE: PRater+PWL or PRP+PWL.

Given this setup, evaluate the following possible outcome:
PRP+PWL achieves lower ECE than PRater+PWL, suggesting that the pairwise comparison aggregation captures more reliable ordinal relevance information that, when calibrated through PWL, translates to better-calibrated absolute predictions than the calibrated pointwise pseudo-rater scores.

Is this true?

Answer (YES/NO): NO